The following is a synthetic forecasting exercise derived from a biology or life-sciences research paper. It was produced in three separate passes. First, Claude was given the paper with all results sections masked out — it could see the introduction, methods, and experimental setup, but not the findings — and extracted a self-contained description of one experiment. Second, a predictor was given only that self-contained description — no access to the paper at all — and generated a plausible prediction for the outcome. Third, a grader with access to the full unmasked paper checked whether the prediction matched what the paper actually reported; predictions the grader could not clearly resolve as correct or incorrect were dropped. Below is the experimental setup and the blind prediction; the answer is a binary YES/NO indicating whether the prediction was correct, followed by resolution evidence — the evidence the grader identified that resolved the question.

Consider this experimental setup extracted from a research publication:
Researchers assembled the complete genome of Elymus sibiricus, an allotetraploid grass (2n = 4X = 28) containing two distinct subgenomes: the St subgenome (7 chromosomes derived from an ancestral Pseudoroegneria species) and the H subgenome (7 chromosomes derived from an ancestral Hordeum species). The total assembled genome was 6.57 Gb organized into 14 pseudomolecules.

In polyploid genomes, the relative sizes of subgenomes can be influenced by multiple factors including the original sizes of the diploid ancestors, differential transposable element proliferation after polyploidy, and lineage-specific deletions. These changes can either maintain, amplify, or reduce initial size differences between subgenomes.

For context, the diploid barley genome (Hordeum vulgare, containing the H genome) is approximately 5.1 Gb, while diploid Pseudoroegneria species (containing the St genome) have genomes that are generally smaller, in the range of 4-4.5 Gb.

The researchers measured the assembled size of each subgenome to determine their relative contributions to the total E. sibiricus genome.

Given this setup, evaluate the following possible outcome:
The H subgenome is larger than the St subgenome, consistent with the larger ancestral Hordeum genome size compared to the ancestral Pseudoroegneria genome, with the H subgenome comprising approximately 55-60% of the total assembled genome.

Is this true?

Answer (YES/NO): NO